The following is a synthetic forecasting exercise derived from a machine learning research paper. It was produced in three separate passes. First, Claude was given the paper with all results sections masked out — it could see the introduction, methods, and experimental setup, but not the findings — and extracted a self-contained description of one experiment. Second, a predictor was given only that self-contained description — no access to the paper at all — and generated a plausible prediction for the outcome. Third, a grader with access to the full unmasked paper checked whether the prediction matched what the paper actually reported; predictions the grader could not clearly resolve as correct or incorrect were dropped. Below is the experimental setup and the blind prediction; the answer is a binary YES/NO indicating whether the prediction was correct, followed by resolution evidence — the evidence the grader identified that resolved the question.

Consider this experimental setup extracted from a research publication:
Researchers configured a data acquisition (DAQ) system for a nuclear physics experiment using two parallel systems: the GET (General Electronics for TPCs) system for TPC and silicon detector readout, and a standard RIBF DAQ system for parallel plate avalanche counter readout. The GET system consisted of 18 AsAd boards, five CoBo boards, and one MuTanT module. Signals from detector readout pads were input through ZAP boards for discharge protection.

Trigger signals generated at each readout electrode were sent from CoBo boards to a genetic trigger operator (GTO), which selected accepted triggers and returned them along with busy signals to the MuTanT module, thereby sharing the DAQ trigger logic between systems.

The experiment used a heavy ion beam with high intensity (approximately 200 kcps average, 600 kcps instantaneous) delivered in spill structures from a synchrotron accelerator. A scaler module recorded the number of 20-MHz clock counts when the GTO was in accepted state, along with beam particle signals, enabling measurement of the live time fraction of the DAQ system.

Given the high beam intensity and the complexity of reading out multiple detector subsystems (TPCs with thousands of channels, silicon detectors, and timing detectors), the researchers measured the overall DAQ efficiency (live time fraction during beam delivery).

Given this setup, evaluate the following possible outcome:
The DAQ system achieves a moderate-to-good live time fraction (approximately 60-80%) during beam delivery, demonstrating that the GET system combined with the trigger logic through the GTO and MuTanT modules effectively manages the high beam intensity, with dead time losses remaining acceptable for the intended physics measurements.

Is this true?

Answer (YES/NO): NO